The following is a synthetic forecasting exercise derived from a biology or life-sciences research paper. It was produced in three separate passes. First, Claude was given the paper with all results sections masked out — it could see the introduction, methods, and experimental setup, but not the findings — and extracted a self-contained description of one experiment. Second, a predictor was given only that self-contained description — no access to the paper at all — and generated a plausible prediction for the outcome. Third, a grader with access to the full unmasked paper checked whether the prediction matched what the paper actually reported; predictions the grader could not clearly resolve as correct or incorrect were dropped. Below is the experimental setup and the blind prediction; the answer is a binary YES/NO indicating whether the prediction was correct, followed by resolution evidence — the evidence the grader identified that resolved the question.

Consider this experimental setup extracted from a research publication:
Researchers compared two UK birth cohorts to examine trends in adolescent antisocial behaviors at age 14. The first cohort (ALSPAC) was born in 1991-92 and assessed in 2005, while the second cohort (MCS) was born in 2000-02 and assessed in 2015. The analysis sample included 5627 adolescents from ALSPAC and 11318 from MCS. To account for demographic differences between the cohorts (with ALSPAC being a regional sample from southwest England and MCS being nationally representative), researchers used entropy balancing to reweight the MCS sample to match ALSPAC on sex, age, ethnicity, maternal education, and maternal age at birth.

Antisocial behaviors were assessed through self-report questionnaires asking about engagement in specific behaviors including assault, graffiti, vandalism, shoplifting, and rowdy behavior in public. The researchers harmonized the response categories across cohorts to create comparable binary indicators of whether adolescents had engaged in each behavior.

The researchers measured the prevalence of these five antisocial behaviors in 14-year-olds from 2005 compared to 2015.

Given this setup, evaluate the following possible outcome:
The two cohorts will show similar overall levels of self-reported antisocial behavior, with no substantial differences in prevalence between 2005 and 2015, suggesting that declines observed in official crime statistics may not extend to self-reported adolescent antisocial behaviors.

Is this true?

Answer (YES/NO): NO